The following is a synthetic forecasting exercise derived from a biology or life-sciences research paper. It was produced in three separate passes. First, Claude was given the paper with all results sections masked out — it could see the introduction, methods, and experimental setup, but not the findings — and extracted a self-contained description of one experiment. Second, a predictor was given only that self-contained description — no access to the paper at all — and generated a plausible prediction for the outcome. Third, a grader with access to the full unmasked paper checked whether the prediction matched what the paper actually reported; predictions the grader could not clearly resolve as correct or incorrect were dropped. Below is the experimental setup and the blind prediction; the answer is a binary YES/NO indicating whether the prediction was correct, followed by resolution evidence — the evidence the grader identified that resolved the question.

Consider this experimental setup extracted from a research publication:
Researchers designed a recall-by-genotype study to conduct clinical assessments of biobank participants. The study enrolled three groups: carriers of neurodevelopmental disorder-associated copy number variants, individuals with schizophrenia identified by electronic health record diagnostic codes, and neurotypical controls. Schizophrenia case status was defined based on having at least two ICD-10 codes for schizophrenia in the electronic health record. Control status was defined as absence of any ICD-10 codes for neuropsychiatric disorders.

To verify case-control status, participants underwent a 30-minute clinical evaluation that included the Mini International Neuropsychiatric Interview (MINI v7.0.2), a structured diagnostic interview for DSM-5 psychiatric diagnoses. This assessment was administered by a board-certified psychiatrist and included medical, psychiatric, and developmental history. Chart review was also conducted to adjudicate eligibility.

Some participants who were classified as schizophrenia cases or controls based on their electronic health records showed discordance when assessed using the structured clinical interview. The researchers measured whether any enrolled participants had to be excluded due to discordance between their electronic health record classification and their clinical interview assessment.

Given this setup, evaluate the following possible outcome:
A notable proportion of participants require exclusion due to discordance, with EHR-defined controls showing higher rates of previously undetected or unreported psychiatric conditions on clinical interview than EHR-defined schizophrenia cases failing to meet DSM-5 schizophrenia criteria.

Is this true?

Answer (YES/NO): NO